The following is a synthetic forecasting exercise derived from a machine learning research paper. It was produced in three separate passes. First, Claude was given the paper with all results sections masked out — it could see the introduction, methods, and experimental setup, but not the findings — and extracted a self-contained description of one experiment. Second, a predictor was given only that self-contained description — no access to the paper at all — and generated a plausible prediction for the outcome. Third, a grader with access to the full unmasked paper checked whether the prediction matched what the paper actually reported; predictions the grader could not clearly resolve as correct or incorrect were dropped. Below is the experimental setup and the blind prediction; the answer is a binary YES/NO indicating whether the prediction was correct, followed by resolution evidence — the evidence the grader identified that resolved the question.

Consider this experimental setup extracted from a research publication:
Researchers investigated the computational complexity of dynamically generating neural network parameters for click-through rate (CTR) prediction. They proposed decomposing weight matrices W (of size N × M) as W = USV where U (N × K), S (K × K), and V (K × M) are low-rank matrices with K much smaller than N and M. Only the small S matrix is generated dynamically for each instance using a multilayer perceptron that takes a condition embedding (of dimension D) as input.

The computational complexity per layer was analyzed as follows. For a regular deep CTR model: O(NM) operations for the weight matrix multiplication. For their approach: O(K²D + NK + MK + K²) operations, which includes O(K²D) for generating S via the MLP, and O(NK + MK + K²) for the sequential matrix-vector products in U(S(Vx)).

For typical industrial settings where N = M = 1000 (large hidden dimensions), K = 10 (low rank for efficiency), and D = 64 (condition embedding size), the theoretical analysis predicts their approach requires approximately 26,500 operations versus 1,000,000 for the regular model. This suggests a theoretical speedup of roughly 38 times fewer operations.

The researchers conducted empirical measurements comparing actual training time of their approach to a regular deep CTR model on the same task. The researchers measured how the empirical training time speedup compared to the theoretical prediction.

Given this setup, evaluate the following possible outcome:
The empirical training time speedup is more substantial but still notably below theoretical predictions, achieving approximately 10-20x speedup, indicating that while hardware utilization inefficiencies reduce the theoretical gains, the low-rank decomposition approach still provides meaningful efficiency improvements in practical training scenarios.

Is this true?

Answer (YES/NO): NO